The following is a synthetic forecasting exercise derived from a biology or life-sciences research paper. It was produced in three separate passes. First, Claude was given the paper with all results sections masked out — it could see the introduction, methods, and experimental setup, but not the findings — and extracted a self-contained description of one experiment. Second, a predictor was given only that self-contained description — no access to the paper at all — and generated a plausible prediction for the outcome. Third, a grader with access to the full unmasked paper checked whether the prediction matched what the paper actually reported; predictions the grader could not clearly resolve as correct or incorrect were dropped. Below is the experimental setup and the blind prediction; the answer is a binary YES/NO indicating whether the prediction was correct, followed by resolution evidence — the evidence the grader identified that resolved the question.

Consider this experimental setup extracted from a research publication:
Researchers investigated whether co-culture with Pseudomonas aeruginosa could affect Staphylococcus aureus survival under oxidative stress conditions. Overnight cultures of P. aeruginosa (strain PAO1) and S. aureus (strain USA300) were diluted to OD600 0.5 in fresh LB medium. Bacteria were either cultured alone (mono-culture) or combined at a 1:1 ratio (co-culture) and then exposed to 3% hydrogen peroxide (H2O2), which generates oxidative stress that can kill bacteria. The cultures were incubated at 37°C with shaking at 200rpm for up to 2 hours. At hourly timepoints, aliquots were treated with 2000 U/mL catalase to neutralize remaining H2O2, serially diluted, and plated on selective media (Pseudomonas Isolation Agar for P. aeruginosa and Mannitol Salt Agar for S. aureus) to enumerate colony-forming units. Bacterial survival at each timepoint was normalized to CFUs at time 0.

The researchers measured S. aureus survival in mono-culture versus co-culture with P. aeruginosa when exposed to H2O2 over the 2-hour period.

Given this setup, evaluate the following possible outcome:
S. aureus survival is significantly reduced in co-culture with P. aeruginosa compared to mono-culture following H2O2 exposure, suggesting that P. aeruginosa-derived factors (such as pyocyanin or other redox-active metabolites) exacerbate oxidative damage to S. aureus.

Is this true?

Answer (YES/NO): NO